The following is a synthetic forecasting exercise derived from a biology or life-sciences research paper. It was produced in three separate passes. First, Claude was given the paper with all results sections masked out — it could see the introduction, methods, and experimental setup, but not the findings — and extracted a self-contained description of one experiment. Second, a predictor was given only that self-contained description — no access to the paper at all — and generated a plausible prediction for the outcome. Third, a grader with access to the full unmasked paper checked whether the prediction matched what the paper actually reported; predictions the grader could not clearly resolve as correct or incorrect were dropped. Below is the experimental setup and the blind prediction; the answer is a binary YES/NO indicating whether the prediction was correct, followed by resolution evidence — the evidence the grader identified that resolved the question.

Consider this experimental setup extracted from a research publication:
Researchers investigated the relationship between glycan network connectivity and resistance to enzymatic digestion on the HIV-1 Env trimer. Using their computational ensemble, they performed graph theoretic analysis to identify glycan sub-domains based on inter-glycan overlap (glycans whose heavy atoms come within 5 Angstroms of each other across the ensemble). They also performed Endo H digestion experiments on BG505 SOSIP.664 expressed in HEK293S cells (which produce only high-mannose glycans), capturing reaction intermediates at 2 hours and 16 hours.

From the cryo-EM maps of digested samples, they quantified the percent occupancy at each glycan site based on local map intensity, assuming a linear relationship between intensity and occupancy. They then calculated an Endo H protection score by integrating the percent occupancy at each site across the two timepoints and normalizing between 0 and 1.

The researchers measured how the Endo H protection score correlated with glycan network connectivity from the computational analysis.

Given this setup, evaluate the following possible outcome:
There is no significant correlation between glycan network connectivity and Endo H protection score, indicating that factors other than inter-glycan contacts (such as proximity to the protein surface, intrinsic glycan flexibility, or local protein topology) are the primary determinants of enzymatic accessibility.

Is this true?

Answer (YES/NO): NO